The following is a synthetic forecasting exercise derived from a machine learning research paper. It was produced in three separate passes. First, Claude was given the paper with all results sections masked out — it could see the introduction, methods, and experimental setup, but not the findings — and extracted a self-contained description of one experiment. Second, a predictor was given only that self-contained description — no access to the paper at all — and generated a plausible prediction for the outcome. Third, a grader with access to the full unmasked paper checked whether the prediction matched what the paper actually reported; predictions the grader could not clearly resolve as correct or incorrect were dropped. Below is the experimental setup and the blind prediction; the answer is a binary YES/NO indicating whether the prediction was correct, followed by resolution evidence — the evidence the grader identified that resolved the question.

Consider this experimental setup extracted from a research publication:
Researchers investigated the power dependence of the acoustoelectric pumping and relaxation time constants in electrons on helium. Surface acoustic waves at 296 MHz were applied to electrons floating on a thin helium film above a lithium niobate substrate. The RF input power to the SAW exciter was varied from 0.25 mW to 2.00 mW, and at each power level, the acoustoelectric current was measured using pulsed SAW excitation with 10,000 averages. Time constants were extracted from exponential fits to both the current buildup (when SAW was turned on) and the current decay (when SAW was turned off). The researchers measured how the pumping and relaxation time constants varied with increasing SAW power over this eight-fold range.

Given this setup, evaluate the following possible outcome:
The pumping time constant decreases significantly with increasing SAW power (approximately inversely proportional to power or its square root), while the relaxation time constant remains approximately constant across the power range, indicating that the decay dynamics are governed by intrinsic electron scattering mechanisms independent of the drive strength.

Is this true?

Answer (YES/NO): NO